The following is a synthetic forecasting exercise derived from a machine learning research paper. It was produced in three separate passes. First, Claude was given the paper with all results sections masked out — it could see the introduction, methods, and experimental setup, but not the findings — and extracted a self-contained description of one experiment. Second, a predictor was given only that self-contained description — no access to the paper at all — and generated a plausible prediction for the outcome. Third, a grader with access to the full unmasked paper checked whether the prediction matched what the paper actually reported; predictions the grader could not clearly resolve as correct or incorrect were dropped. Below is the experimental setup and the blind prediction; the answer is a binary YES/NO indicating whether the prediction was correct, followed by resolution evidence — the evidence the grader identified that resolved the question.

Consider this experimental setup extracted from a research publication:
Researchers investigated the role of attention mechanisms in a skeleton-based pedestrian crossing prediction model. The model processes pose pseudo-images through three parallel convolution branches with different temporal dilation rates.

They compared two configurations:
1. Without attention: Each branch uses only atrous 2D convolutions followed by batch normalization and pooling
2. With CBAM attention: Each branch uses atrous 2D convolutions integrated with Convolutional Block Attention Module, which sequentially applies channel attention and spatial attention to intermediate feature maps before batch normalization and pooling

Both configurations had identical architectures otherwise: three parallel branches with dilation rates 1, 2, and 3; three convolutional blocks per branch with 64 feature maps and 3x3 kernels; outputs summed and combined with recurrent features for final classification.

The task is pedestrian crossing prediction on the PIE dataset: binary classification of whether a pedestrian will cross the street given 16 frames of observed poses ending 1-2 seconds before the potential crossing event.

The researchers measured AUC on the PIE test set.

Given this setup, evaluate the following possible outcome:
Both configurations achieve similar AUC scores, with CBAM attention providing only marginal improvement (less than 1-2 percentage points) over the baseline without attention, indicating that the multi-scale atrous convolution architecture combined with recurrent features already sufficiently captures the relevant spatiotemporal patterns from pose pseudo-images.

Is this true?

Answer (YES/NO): NO